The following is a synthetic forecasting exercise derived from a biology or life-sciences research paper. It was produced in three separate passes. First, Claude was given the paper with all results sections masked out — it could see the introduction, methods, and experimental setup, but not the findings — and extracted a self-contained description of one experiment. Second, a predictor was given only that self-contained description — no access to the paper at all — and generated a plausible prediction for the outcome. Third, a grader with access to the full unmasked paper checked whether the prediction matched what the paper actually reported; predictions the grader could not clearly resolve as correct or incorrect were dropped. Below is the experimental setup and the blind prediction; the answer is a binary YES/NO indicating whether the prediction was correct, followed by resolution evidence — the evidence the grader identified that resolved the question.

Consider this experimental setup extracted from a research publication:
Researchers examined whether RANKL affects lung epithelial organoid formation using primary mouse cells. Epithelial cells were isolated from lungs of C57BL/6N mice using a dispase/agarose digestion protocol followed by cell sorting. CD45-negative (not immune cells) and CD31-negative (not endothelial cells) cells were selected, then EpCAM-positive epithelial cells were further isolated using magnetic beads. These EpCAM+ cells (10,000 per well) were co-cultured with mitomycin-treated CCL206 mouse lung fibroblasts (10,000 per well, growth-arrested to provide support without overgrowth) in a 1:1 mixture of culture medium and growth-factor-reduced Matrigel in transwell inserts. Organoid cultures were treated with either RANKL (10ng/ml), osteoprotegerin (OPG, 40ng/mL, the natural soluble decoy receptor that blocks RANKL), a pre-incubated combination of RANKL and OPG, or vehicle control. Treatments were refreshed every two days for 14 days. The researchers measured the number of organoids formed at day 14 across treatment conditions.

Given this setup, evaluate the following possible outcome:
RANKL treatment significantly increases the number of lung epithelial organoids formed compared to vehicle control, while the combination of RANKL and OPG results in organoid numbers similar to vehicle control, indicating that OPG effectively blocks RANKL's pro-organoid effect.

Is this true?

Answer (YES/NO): YES